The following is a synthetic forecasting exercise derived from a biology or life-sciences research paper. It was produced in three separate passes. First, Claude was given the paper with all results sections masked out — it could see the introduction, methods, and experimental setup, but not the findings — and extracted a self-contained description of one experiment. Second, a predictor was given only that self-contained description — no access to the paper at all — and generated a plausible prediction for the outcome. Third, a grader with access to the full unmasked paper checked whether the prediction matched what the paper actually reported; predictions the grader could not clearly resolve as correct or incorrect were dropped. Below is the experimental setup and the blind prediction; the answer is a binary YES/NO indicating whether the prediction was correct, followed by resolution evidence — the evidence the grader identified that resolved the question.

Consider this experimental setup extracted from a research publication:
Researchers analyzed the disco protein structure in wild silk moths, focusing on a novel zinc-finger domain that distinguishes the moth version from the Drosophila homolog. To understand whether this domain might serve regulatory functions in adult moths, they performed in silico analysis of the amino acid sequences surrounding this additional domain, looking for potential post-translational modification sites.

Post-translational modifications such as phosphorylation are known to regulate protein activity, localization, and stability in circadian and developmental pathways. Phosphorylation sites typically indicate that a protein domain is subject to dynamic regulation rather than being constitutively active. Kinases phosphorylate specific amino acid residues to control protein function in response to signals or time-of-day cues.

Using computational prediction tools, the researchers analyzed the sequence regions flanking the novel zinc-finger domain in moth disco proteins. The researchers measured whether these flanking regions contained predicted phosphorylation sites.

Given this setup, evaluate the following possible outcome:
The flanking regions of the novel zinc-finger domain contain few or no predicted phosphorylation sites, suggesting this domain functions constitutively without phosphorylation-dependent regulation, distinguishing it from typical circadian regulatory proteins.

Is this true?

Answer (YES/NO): NO